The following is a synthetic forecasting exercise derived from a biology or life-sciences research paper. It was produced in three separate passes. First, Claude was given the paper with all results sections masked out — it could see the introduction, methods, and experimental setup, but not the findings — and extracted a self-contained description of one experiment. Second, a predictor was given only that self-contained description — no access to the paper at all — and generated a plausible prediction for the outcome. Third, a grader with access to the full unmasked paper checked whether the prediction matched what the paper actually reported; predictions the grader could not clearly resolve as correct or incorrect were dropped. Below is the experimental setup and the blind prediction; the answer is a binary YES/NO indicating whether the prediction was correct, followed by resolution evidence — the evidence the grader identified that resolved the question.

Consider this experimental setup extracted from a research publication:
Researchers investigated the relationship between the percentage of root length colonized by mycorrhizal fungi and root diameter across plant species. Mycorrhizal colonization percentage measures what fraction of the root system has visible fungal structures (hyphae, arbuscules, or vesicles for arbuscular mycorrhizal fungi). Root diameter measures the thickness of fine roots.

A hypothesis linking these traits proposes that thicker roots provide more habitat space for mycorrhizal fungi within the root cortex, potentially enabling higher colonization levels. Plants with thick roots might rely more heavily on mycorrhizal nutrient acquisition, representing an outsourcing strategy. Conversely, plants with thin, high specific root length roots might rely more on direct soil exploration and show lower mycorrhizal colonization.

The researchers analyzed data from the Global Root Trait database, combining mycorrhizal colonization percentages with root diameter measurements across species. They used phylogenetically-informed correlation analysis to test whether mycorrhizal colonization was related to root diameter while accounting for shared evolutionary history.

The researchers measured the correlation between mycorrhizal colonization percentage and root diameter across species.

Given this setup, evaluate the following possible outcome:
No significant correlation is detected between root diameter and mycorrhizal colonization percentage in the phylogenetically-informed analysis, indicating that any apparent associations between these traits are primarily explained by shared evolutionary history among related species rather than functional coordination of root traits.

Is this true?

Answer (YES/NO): NO